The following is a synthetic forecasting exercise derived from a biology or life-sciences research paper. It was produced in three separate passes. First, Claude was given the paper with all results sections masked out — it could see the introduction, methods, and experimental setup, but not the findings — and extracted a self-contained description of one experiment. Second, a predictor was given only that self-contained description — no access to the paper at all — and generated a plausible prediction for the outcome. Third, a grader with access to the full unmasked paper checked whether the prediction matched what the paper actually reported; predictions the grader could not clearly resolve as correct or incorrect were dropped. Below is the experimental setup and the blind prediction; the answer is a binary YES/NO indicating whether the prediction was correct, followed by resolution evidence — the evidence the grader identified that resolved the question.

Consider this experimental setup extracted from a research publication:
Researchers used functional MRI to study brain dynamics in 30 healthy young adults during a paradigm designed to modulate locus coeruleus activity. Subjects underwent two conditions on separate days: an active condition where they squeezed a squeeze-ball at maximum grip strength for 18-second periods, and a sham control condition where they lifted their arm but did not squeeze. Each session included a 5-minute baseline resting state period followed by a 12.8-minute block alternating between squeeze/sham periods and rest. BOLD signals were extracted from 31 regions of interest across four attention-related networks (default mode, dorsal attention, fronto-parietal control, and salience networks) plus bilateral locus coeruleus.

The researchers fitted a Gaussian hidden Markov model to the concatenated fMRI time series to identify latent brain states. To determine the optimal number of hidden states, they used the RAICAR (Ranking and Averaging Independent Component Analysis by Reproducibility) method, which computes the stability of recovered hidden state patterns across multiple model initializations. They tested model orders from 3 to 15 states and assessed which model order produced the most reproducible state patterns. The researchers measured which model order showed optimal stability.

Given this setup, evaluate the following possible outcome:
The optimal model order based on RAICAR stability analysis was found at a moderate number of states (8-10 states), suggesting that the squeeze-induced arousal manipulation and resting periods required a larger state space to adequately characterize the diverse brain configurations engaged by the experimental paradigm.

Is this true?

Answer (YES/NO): NO